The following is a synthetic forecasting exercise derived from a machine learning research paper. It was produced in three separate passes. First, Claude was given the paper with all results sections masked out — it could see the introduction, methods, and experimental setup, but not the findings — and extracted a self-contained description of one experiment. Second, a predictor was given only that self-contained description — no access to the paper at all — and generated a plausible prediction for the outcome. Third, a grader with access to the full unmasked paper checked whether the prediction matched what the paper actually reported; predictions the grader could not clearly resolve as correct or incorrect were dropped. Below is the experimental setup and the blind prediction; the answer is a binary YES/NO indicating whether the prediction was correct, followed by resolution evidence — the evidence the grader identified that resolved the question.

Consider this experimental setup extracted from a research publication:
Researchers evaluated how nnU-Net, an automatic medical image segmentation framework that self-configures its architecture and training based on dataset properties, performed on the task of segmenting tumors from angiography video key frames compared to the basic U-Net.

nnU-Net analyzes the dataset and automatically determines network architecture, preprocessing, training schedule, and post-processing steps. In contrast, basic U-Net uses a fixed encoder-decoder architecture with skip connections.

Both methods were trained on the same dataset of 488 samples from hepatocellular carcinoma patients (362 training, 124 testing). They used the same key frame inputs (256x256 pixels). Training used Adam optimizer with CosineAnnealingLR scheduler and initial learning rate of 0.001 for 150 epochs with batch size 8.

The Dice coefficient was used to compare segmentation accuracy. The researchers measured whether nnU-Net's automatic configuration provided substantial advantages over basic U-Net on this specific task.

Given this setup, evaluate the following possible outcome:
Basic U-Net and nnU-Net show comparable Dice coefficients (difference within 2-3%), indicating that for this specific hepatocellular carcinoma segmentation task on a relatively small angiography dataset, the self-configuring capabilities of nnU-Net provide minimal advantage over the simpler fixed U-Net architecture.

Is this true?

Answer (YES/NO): YES